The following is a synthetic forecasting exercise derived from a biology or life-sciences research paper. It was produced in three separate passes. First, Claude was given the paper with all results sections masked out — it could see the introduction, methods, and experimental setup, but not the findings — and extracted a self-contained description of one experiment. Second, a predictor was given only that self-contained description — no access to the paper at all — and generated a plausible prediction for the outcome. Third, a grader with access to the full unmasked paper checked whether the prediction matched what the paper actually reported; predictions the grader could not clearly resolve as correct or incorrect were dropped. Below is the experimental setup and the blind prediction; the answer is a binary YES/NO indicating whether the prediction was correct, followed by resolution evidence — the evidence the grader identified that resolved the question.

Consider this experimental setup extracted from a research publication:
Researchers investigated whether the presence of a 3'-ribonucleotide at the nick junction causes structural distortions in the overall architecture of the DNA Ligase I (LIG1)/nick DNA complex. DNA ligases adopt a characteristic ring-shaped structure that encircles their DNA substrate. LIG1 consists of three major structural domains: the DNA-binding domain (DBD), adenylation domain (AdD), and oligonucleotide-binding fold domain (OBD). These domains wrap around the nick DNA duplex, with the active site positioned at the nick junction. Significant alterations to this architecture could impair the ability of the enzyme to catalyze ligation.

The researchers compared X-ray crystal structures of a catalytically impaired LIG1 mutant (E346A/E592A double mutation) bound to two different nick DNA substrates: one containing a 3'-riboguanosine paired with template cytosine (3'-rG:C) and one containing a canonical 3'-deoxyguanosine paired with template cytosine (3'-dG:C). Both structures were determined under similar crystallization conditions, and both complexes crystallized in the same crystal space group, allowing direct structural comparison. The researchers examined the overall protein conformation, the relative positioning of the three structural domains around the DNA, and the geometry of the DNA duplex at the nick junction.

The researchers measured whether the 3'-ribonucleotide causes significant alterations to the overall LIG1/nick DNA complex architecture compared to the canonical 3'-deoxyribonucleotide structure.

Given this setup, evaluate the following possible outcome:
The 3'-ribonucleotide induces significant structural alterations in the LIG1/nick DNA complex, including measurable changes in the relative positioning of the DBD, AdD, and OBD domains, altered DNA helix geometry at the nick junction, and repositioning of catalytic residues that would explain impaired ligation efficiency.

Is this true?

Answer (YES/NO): NO